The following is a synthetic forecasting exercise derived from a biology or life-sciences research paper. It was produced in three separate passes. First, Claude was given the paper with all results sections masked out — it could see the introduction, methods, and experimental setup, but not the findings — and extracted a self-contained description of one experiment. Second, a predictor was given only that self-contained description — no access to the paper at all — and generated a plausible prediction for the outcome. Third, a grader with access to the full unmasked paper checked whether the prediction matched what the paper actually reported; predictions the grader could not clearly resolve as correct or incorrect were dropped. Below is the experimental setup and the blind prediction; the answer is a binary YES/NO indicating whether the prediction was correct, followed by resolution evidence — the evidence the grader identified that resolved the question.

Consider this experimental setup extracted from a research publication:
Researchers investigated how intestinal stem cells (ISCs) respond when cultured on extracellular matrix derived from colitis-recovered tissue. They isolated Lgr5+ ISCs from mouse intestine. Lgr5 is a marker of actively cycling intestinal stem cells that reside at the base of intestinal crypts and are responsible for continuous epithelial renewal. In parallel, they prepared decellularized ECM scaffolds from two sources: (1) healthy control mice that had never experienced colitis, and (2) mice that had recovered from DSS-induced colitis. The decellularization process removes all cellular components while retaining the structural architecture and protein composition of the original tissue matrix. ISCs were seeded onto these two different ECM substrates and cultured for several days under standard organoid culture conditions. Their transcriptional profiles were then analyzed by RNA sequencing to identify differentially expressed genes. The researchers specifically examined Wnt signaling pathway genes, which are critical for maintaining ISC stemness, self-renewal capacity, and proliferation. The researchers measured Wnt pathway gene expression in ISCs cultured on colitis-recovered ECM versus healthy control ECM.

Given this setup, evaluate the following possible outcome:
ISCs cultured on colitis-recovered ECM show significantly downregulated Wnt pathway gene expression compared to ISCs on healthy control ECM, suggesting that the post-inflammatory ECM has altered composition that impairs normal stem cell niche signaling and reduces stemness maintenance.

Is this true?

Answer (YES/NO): YES